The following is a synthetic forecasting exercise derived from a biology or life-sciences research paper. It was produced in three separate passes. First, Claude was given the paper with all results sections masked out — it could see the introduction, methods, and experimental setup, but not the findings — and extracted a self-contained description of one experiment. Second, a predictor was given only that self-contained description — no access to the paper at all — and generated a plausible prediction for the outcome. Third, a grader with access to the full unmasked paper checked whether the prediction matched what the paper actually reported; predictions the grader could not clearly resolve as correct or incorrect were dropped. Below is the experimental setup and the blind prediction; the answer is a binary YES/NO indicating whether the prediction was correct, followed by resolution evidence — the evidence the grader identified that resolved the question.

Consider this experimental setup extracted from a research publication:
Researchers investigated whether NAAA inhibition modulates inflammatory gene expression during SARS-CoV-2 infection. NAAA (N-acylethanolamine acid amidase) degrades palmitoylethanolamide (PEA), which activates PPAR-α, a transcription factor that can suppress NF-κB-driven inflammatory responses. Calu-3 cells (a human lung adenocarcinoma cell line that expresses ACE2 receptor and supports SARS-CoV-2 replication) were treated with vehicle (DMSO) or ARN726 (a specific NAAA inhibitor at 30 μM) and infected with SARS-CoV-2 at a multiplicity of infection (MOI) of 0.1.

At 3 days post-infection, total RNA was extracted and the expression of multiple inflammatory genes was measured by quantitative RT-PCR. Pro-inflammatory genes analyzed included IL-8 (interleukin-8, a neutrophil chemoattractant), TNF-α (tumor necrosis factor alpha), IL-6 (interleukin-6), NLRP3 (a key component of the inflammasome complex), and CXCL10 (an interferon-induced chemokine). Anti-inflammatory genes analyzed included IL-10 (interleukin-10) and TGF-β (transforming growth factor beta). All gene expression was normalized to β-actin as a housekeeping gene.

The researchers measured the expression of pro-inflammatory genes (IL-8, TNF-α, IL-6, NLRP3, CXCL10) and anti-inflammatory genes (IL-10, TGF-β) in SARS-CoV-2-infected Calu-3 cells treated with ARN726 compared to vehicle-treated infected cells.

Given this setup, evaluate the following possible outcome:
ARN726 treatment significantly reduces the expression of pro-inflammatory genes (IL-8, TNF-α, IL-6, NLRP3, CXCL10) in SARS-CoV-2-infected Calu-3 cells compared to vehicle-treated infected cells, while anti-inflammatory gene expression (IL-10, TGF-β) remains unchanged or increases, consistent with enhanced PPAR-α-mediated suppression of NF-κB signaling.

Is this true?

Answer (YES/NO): NO